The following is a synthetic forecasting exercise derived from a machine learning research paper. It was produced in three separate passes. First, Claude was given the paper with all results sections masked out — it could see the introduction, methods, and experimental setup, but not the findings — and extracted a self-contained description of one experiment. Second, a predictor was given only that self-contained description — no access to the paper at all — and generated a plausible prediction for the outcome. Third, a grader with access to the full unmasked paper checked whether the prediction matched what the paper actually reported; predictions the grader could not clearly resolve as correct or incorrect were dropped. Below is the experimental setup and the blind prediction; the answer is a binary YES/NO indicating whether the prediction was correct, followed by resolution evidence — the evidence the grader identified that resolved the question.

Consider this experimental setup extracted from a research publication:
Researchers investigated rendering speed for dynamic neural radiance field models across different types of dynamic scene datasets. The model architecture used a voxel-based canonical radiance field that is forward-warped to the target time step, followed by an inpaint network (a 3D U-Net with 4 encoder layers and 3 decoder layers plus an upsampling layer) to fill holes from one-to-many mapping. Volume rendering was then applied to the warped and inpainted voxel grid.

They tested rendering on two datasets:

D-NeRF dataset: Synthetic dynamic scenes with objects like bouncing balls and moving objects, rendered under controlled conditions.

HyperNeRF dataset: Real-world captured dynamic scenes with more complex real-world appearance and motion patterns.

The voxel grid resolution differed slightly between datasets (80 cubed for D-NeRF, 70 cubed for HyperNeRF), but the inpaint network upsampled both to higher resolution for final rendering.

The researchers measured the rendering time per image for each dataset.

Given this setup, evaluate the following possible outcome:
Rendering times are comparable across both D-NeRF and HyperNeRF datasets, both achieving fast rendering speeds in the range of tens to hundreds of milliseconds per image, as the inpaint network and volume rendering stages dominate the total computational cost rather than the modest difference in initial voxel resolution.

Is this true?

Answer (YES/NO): NO